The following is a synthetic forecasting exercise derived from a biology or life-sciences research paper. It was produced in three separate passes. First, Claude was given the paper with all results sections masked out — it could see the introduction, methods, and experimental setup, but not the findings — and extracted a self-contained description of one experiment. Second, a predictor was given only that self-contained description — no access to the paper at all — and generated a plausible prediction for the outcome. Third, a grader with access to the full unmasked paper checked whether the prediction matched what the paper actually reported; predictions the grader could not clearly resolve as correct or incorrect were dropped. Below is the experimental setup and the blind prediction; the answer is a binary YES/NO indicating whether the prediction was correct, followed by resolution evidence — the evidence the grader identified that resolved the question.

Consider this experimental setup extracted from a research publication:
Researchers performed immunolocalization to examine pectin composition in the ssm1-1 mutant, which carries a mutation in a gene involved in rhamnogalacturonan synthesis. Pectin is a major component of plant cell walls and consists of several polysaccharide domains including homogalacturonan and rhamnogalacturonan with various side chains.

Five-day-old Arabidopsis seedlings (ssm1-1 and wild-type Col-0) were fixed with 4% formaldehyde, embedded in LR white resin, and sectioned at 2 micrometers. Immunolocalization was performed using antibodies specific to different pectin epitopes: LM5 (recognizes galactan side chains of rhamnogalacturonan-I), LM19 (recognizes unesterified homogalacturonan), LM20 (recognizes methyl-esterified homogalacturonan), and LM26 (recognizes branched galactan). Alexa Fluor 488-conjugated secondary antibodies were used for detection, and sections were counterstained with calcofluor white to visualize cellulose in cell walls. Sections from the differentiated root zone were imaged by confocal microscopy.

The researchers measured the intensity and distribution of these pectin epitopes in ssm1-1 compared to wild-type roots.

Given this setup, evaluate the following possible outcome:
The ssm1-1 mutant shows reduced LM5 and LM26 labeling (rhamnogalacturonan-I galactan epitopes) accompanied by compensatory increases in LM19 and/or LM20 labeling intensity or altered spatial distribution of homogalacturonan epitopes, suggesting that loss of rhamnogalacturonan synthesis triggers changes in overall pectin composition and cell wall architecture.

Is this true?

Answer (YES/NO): NO